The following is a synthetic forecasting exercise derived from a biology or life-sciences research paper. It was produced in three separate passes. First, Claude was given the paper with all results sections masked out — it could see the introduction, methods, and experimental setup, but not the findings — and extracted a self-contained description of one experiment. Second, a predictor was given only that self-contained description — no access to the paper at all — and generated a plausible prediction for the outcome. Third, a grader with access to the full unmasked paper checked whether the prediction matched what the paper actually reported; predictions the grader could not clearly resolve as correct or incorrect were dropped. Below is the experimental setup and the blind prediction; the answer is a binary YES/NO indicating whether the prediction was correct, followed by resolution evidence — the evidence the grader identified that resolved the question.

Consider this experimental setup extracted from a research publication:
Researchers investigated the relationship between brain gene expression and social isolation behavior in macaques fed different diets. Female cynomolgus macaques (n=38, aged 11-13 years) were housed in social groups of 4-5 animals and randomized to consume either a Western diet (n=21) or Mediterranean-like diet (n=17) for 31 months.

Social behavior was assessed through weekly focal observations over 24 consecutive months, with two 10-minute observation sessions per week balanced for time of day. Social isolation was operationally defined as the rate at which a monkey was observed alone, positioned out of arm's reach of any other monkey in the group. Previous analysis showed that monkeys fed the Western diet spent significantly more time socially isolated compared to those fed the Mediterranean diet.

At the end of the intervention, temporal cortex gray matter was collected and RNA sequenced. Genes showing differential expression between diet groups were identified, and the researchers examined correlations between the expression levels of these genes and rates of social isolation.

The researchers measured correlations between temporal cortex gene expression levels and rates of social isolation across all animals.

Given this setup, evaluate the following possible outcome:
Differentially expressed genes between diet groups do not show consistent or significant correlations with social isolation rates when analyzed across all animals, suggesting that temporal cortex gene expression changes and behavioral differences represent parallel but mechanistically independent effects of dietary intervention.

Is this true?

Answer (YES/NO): NO